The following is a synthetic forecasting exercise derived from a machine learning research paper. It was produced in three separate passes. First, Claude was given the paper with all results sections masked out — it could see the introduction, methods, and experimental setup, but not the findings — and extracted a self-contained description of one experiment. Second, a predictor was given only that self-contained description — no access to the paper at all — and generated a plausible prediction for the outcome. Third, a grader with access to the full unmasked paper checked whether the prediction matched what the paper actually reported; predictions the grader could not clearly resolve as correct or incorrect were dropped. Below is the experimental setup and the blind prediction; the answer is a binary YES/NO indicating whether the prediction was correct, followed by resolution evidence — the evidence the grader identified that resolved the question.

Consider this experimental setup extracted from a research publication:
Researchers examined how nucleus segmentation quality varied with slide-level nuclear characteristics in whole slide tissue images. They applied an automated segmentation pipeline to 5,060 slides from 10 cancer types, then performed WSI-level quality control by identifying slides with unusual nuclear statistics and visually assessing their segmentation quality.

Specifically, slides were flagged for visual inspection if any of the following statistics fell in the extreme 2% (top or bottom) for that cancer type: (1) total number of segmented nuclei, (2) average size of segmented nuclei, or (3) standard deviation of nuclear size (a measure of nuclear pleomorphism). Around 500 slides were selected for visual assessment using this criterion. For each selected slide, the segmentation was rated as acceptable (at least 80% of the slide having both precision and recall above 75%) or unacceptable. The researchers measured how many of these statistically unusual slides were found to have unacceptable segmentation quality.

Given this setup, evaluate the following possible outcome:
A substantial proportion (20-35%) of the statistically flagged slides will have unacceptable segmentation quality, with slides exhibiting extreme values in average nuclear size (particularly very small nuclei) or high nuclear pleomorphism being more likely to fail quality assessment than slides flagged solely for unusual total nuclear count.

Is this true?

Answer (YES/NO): NO